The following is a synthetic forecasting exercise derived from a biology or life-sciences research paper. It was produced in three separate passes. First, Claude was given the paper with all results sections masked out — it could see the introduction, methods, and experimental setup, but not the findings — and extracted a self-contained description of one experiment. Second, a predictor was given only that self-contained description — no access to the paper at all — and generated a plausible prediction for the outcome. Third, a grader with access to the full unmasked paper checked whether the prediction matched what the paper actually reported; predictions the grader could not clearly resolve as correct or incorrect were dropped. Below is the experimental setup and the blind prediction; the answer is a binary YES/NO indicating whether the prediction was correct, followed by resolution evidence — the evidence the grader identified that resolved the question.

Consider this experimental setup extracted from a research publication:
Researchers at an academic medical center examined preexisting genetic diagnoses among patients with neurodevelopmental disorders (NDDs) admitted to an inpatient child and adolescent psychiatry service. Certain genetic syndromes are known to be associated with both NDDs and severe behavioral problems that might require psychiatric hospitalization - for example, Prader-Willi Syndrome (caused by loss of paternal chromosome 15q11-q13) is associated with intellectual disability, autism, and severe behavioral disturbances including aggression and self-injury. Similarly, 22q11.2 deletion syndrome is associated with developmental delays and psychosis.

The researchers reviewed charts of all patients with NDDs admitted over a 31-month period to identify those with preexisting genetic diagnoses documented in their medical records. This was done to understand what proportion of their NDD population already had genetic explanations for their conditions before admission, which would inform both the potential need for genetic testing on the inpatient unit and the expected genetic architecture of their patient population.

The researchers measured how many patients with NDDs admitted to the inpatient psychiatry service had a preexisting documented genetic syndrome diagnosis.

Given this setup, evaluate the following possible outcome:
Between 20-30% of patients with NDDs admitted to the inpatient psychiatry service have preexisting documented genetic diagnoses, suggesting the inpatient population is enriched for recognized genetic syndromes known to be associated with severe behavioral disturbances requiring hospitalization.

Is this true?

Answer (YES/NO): NO